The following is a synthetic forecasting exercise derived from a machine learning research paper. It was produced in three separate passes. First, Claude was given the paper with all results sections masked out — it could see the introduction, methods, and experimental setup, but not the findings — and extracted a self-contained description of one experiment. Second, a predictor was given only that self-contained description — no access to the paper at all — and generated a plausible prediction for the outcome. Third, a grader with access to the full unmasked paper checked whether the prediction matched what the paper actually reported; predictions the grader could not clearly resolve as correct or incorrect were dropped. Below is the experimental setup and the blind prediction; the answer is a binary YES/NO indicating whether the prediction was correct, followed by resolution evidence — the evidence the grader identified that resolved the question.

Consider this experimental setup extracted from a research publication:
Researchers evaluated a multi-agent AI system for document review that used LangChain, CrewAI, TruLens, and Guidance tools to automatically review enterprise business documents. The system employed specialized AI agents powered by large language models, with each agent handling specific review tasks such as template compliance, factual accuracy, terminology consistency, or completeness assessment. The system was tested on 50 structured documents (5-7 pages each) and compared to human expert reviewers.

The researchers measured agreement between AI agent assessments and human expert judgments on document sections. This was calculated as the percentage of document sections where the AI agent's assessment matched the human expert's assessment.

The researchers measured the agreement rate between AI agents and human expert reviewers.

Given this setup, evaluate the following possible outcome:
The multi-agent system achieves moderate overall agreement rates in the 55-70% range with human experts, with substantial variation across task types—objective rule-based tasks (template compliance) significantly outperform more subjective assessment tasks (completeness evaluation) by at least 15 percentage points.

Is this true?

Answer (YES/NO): NO